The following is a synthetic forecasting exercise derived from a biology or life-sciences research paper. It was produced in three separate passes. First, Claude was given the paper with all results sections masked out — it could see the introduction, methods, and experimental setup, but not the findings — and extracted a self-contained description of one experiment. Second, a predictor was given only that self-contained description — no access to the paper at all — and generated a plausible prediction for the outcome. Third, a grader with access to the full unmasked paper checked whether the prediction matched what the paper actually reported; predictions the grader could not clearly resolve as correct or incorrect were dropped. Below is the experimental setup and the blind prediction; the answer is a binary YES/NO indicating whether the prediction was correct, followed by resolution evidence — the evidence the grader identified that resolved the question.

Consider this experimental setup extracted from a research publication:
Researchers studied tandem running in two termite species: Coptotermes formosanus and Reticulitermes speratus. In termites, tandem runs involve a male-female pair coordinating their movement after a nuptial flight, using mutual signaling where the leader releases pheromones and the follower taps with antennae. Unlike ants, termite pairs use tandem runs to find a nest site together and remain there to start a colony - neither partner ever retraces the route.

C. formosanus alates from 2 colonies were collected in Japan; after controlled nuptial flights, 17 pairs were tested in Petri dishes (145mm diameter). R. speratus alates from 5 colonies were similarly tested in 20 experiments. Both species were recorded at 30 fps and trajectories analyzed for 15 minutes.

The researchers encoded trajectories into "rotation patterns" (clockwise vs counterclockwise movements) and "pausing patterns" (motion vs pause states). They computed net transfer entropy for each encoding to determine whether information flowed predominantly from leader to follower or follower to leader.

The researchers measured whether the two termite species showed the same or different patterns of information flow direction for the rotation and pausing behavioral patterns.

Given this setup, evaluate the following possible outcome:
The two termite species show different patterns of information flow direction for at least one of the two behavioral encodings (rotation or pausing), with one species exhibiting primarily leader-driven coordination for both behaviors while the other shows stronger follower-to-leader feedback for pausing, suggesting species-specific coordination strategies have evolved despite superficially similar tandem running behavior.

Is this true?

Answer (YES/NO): NO